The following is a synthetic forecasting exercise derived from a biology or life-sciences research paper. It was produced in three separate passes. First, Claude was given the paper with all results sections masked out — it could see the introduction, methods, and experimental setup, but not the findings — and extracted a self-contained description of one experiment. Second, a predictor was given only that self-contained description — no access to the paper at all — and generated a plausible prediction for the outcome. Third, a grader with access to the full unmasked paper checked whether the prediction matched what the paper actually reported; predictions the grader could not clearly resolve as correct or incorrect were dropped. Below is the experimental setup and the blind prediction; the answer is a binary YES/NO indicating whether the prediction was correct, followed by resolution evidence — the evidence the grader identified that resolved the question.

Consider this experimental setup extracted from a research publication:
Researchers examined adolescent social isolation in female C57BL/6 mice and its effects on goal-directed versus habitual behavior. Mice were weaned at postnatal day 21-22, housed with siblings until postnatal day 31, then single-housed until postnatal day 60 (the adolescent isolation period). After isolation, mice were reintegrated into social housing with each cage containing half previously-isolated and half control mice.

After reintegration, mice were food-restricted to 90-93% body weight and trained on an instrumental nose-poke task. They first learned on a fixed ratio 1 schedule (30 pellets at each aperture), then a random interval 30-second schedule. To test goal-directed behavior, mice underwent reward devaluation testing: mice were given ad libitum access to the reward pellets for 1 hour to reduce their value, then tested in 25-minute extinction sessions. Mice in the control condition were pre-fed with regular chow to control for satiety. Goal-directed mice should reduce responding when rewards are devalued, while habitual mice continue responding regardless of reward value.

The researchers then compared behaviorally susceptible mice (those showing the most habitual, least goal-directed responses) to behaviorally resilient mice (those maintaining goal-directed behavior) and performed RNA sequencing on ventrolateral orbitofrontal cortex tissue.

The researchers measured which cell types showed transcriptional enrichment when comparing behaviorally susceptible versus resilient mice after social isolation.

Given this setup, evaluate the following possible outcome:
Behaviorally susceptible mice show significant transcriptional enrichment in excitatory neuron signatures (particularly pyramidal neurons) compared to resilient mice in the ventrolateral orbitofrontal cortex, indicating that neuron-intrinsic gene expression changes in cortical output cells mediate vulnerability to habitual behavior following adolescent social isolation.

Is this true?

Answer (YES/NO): YES